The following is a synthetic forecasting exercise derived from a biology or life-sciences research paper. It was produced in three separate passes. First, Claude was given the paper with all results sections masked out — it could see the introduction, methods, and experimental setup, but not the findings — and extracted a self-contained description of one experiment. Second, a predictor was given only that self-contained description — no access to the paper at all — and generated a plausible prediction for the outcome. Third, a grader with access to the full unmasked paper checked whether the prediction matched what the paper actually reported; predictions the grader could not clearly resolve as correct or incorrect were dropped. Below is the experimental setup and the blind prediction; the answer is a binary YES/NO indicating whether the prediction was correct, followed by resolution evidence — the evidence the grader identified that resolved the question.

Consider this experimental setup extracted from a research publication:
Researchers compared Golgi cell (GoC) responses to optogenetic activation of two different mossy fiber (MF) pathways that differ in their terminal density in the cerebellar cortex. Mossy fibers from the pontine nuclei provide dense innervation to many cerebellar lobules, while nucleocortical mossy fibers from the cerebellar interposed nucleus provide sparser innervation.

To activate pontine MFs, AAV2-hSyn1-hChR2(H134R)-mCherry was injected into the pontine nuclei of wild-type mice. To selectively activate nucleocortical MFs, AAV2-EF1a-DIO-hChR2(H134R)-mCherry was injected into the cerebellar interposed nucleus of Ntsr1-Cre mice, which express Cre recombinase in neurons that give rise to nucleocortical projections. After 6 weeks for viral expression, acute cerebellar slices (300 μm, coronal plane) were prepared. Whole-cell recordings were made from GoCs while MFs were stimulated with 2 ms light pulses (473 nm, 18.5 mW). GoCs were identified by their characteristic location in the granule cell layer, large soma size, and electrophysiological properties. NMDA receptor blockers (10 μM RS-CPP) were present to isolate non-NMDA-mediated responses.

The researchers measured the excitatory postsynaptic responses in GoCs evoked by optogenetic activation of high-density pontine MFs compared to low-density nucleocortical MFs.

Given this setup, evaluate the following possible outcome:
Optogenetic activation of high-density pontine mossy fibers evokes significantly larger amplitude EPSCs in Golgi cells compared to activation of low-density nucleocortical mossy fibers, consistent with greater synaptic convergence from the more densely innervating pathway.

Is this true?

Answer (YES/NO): YES